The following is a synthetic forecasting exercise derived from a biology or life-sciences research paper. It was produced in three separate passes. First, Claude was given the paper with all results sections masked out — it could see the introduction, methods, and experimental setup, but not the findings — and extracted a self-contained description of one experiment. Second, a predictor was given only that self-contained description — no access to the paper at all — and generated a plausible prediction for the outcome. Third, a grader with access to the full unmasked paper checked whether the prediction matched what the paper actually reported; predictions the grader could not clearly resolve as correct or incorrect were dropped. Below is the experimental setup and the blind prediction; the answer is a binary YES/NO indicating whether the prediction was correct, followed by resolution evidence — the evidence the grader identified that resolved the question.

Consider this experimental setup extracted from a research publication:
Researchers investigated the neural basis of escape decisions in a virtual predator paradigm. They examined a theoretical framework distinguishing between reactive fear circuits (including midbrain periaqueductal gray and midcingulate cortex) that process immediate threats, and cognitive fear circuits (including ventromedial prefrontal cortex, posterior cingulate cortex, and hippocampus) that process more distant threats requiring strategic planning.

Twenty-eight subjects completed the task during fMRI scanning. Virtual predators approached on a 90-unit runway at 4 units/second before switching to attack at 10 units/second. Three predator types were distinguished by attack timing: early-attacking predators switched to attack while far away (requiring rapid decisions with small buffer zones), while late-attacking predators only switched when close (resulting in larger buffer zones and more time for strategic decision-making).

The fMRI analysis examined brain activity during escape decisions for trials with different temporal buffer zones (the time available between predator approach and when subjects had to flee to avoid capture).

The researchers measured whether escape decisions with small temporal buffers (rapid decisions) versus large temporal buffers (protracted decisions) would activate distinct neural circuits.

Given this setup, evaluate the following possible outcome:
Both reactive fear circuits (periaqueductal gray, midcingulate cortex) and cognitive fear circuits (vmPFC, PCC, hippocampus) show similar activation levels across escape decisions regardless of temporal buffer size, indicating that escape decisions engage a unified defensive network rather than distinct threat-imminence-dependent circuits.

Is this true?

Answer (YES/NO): NO